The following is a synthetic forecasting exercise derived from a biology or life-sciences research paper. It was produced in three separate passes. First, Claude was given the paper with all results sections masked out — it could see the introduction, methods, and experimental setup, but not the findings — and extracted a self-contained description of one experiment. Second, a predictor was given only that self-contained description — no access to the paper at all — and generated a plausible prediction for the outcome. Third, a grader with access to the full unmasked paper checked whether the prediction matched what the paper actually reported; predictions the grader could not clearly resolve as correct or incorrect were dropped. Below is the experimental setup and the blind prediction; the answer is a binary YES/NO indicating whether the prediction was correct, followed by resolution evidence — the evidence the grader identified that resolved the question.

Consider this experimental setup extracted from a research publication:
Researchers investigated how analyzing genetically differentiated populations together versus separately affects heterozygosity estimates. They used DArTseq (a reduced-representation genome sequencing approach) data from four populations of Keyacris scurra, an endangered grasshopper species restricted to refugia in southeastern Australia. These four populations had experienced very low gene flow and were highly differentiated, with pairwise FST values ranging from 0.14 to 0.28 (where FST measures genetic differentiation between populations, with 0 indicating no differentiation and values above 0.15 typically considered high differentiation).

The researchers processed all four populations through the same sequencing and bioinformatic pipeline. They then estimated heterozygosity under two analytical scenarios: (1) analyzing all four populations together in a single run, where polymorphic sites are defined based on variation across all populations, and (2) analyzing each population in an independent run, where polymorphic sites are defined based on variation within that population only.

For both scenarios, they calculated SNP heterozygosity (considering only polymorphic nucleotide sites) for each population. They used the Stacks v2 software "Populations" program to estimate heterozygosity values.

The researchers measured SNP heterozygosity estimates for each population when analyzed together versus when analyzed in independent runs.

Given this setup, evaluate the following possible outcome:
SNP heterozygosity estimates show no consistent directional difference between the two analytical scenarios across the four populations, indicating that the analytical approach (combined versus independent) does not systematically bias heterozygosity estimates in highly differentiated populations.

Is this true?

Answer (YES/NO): NO